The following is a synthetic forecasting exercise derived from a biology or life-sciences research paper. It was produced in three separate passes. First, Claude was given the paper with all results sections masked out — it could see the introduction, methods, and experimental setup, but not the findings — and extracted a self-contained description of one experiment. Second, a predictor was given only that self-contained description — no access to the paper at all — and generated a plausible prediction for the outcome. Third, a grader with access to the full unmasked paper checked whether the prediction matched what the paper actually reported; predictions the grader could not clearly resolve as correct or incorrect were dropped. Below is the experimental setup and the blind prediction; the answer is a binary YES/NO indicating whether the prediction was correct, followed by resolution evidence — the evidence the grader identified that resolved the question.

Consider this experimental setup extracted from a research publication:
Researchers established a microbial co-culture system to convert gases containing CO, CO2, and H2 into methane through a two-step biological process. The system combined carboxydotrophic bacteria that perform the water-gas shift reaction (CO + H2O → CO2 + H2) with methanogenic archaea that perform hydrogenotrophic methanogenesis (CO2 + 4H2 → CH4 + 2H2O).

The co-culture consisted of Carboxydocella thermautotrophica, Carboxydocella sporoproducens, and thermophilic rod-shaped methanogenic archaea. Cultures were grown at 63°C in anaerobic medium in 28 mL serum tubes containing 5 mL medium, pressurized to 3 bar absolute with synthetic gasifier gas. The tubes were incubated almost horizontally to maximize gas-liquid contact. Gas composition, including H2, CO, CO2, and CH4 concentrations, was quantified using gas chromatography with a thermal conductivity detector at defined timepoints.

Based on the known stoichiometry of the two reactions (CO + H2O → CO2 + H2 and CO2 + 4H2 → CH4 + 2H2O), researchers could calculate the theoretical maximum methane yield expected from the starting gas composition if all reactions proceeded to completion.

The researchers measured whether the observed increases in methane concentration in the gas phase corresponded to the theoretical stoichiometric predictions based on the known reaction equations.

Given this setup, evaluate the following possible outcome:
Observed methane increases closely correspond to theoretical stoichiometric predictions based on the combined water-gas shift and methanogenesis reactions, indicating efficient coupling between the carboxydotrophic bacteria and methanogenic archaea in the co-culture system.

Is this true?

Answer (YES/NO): YES